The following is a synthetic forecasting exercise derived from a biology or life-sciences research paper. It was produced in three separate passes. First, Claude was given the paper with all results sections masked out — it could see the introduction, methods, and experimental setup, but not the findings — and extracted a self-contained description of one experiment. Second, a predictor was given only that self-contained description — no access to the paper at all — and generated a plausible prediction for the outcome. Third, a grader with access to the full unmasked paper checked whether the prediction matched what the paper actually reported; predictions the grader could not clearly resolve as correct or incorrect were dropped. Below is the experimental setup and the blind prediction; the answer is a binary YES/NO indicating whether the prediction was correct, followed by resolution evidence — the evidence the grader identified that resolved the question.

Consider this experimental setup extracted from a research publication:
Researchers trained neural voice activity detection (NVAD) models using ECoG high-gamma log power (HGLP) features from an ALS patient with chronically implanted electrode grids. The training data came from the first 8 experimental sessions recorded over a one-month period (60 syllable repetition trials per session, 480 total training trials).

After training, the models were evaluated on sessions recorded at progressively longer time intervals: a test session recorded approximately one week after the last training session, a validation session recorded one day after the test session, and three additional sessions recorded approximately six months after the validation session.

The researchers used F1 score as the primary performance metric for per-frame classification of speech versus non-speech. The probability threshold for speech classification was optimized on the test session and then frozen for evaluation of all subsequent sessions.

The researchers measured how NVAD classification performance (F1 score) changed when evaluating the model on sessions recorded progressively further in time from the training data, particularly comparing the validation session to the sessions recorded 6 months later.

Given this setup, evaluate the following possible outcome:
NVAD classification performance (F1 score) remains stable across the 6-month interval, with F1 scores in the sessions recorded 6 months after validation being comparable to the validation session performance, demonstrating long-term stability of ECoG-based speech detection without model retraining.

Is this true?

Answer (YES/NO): NO